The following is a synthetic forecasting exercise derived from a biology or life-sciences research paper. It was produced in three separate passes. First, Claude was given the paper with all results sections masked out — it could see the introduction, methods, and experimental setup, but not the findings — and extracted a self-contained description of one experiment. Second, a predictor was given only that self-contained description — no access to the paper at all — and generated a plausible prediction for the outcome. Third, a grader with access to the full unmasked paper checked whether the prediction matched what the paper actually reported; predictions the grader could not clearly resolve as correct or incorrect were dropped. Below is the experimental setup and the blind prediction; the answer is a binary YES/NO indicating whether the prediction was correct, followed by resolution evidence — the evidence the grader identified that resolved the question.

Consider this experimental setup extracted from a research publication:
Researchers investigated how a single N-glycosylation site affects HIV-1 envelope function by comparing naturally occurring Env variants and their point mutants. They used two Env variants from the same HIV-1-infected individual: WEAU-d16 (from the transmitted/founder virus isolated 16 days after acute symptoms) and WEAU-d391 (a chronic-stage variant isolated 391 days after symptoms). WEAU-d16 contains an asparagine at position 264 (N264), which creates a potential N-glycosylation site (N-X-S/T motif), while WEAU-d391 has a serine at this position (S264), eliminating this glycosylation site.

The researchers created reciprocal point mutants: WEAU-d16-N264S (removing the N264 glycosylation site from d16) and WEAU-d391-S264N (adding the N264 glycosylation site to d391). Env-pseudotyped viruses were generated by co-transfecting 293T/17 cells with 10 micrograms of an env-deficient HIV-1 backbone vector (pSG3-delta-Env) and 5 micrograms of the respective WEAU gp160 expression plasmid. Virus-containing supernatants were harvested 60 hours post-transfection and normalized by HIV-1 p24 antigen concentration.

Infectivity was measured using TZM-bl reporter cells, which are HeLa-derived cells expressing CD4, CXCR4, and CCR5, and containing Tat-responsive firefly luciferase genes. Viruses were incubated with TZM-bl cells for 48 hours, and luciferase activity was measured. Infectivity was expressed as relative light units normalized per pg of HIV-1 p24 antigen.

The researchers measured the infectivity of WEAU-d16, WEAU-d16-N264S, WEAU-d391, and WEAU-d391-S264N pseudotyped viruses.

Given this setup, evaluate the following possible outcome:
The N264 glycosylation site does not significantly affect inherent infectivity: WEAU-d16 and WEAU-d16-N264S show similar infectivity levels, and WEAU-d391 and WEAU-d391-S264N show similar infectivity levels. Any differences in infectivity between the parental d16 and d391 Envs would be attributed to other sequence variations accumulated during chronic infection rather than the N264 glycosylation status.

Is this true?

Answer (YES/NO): NO